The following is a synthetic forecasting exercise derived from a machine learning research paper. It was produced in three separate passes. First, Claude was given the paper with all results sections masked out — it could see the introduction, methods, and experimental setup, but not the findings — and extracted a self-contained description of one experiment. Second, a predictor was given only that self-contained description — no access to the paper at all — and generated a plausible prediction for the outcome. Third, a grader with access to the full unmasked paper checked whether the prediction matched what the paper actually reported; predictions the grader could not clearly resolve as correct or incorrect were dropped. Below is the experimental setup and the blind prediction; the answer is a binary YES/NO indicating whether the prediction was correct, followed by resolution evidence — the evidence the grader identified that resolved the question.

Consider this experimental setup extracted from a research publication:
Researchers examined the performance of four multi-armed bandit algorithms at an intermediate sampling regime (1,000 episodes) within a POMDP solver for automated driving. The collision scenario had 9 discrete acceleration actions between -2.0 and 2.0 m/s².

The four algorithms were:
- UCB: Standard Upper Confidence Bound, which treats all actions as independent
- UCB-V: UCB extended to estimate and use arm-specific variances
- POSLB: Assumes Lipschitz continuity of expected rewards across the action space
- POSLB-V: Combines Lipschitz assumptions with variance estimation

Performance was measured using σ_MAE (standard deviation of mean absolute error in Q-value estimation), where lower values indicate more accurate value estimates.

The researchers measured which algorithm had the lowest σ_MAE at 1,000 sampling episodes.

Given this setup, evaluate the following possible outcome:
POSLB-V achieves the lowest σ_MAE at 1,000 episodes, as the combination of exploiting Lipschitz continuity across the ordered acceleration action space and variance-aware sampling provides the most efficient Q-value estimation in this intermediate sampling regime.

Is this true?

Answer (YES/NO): NO